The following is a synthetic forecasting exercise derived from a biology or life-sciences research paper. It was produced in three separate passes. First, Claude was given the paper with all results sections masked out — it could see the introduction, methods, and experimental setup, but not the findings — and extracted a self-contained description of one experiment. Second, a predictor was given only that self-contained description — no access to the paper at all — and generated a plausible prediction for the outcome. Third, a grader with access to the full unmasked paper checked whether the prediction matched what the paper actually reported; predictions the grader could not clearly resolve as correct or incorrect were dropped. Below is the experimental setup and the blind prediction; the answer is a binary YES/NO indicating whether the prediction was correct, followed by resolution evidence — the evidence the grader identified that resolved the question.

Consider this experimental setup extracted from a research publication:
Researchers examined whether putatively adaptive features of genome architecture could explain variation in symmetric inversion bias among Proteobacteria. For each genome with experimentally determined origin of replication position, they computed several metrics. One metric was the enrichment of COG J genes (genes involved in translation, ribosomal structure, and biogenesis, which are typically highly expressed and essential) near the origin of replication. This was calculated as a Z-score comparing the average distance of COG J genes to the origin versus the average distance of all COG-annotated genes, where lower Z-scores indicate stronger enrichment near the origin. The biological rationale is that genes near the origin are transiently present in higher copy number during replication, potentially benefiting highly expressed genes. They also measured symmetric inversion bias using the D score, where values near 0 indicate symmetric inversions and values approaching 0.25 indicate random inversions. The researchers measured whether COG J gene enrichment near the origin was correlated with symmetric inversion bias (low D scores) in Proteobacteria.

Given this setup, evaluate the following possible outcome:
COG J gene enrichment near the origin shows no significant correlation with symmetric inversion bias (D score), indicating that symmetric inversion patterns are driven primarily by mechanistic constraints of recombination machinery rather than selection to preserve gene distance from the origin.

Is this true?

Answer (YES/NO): NO